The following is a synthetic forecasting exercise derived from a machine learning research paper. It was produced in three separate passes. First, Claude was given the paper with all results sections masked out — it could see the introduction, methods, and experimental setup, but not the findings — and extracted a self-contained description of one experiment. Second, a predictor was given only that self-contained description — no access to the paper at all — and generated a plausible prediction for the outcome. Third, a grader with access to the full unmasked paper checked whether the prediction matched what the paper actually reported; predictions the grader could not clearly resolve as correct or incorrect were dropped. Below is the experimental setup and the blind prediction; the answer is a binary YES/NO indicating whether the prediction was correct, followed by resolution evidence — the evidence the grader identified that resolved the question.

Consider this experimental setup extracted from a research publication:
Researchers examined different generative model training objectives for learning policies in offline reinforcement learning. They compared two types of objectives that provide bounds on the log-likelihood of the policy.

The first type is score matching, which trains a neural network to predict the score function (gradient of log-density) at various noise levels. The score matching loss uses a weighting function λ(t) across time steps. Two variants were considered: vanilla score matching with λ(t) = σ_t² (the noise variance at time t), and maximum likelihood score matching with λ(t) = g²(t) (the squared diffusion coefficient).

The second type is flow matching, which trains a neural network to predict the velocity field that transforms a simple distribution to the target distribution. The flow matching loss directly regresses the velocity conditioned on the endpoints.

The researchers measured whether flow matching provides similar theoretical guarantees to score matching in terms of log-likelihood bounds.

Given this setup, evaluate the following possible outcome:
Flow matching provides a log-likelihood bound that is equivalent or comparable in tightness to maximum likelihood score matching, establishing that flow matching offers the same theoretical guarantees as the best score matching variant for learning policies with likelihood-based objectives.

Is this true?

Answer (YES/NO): YES